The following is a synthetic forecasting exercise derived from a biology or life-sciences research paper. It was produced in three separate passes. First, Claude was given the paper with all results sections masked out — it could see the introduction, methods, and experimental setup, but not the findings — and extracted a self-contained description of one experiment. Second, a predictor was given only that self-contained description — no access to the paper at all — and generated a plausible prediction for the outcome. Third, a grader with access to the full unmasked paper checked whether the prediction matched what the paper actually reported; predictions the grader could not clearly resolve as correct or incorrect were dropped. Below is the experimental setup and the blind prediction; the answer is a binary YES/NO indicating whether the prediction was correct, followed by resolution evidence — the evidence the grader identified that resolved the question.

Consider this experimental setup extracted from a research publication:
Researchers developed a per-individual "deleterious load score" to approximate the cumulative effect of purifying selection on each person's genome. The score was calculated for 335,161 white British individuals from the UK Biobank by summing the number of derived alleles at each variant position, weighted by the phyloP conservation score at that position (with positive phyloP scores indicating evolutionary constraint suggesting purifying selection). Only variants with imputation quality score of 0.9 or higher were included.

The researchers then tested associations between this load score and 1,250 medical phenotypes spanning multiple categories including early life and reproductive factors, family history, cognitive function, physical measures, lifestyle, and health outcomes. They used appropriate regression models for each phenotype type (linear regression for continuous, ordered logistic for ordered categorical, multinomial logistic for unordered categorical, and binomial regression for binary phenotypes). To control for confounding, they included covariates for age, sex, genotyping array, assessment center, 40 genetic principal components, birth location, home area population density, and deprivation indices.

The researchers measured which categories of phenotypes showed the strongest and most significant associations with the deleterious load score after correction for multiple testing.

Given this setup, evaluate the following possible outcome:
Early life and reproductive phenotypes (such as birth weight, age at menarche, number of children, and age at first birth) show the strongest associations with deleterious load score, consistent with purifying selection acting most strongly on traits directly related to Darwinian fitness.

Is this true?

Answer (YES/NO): NO